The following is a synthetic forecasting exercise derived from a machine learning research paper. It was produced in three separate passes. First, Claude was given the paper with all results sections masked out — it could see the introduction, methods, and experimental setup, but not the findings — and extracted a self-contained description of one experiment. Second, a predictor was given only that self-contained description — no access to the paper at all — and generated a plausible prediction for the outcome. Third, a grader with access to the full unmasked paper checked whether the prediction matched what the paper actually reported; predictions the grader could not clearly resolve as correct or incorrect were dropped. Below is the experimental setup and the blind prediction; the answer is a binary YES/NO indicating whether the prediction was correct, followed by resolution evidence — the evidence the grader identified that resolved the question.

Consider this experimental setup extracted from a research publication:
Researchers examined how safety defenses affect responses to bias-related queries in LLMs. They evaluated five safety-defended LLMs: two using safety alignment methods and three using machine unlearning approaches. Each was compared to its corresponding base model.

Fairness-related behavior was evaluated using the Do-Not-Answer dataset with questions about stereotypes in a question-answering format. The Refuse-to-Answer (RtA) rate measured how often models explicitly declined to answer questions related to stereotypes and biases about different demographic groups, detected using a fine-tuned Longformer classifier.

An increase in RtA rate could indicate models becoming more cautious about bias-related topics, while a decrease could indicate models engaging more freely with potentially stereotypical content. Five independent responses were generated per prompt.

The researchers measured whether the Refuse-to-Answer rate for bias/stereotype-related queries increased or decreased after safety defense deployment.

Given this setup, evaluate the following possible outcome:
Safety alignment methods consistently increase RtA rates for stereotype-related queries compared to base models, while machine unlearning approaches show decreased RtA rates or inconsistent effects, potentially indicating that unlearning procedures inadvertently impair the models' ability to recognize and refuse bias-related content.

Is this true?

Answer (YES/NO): NO